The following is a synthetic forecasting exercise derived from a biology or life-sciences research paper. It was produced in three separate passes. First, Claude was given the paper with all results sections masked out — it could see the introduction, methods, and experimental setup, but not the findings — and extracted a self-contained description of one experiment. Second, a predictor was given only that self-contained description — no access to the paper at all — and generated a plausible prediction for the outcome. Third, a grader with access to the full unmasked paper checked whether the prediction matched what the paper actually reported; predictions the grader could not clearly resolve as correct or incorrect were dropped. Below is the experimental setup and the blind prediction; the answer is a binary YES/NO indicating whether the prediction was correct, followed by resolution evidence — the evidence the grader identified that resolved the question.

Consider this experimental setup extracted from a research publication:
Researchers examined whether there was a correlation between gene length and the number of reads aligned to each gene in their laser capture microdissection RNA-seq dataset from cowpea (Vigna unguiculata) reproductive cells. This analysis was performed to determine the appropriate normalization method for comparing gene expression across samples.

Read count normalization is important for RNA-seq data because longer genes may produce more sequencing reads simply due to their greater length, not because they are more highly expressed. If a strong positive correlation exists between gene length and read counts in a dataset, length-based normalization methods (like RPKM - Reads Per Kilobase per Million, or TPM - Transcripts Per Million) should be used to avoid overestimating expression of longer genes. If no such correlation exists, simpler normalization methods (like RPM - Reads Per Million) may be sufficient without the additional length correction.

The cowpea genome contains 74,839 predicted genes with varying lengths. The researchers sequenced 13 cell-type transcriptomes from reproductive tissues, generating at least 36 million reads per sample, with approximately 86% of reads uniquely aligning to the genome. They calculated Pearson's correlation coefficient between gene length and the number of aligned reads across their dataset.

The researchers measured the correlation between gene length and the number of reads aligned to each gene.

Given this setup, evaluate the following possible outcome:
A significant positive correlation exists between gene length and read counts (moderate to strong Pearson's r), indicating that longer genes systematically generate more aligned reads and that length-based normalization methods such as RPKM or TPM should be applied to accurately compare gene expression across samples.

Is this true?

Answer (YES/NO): NO